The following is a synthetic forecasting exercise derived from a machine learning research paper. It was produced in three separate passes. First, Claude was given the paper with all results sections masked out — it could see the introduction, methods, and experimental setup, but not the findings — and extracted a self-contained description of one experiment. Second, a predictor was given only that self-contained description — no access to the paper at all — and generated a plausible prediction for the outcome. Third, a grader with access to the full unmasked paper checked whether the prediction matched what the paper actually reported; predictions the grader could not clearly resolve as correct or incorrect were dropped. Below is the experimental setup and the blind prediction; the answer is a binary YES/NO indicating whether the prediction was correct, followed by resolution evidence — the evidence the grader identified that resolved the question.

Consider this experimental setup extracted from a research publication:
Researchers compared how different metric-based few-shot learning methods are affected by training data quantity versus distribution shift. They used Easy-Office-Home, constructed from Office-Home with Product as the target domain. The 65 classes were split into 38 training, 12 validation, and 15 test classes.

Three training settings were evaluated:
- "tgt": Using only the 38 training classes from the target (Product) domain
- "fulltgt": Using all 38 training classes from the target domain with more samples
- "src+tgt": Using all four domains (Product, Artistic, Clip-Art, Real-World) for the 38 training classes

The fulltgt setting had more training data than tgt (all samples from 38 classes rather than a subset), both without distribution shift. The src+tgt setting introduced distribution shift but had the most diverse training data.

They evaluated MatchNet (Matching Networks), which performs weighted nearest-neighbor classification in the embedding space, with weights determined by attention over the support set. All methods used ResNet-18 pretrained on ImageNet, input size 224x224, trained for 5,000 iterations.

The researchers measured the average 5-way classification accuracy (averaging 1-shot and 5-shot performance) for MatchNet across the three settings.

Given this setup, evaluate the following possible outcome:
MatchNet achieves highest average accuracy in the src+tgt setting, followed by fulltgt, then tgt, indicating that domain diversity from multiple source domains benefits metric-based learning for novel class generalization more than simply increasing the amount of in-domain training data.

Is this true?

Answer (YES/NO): NO